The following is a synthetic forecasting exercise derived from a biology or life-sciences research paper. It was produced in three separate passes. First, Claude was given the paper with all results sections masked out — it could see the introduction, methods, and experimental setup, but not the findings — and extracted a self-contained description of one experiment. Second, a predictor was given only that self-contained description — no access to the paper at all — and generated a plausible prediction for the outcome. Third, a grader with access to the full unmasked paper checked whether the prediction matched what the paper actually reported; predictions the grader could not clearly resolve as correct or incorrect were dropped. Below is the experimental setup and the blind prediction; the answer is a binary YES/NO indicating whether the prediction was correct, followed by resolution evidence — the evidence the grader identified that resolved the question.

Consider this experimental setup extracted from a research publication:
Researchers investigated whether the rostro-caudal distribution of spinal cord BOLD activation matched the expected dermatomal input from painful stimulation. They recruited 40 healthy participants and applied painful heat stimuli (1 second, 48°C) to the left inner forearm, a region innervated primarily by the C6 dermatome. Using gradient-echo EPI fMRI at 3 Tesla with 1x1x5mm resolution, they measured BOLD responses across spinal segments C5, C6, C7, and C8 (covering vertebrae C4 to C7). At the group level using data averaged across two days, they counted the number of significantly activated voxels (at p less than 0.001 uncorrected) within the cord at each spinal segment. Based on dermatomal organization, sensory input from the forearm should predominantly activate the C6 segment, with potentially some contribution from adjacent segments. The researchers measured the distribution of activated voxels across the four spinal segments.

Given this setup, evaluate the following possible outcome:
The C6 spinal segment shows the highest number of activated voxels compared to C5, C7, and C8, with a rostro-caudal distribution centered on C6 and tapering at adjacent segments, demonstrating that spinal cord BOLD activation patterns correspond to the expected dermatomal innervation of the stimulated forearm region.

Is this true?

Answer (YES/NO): NO